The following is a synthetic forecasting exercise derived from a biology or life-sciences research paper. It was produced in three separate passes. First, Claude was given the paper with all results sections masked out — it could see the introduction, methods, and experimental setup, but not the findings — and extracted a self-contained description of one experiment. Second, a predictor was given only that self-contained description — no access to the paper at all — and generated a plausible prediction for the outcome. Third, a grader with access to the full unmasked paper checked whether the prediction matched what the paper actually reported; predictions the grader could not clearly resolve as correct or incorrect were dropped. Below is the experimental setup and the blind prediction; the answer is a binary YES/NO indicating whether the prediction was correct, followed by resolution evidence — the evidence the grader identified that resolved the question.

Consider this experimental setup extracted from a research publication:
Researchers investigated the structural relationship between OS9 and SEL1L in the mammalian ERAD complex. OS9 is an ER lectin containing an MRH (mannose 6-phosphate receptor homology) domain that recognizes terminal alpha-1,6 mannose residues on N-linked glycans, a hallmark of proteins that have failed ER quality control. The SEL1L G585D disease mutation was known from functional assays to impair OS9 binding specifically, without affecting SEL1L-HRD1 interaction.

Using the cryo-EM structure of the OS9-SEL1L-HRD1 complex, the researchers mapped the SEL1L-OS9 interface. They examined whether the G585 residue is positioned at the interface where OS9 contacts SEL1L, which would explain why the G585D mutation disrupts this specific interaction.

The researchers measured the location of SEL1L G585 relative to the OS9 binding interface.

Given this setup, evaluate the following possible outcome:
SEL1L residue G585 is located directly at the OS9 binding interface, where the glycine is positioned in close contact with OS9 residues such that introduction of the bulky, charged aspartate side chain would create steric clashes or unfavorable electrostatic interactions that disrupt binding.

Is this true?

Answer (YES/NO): YES